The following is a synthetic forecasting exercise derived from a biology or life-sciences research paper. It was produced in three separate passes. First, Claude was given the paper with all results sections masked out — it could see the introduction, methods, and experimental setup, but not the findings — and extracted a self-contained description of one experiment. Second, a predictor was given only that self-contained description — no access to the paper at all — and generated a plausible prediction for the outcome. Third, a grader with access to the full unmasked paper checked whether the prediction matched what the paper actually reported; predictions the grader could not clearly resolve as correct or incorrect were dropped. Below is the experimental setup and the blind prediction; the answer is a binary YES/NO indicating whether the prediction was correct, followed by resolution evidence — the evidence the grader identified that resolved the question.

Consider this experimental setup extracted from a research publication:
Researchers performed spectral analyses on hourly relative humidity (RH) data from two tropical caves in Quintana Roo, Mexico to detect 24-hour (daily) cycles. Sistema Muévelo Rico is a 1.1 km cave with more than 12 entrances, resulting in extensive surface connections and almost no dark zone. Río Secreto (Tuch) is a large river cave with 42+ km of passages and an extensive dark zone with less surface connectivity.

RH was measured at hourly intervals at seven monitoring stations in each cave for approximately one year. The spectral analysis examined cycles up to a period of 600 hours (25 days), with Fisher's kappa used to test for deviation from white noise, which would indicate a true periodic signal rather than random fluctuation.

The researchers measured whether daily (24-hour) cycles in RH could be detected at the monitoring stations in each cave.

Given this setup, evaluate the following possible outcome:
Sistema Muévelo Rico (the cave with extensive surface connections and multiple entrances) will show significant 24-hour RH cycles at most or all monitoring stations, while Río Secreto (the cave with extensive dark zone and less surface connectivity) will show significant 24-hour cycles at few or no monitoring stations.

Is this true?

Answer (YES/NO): YES